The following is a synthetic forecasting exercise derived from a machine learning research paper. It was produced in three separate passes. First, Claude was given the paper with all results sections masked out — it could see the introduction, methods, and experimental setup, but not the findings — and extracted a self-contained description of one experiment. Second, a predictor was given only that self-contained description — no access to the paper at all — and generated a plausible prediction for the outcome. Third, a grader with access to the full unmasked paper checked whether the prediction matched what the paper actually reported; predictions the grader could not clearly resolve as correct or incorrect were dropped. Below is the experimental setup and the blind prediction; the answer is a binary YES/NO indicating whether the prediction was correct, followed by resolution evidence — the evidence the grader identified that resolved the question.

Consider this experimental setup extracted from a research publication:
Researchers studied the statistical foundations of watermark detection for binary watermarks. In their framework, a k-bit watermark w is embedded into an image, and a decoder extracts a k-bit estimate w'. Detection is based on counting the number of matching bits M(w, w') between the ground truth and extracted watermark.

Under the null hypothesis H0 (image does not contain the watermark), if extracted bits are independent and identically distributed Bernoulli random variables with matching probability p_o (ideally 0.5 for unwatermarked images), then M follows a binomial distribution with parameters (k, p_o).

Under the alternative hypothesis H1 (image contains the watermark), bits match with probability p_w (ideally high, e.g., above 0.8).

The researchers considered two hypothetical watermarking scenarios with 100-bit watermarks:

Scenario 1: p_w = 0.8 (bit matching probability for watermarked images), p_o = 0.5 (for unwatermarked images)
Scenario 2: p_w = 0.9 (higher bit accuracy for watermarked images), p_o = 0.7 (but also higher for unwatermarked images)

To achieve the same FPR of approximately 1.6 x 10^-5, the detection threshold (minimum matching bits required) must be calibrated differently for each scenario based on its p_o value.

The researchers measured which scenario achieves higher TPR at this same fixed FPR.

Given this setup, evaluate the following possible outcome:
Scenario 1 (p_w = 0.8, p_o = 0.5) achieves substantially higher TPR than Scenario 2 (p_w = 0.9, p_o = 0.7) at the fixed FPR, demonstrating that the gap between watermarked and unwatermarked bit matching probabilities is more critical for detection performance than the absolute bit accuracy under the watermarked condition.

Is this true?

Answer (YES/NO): YES